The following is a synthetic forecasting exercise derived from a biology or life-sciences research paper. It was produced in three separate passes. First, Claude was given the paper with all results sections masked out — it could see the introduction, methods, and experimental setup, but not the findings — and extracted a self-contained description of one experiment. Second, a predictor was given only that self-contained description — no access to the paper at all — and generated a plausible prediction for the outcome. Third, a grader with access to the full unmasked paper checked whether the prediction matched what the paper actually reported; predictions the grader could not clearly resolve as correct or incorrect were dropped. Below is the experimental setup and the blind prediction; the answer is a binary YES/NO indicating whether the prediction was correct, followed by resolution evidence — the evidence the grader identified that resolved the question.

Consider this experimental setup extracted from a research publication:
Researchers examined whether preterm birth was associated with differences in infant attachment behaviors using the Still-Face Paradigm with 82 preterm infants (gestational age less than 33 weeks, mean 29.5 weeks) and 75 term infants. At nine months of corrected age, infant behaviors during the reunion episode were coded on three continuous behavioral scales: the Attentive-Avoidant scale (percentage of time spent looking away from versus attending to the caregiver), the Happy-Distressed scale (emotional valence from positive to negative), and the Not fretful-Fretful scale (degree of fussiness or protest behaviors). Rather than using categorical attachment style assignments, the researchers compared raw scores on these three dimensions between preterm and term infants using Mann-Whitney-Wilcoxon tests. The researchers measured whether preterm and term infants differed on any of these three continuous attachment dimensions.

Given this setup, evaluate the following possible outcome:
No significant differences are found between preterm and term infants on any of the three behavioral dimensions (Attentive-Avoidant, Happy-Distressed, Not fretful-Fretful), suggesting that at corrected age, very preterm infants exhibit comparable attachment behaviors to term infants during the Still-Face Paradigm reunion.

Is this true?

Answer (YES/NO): NO